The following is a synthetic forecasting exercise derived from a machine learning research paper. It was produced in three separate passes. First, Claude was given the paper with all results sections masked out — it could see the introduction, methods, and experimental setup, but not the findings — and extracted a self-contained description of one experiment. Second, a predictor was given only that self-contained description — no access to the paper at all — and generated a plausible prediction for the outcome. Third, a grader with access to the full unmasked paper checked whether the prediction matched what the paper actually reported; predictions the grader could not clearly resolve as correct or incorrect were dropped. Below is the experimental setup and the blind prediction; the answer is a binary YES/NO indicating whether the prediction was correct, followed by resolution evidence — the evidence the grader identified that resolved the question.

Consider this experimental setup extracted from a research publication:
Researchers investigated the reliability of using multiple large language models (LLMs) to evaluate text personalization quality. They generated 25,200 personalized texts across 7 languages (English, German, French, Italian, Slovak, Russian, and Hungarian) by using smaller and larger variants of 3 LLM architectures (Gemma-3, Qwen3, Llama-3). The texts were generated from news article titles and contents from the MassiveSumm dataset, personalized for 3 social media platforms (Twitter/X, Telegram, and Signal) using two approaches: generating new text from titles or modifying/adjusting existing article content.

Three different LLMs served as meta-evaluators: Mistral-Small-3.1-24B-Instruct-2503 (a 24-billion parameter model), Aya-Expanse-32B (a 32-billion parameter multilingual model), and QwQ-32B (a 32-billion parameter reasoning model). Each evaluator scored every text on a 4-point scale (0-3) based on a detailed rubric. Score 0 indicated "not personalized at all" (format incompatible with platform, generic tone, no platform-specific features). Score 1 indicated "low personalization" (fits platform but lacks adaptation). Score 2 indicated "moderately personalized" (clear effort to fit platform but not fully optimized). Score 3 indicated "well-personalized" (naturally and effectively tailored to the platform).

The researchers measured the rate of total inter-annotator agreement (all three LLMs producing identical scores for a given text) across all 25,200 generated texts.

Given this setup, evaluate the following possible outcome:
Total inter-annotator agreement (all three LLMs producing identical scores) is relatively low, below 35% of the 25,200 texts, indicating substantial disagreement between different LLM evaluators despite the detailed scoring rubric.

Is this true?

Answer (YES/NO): NO